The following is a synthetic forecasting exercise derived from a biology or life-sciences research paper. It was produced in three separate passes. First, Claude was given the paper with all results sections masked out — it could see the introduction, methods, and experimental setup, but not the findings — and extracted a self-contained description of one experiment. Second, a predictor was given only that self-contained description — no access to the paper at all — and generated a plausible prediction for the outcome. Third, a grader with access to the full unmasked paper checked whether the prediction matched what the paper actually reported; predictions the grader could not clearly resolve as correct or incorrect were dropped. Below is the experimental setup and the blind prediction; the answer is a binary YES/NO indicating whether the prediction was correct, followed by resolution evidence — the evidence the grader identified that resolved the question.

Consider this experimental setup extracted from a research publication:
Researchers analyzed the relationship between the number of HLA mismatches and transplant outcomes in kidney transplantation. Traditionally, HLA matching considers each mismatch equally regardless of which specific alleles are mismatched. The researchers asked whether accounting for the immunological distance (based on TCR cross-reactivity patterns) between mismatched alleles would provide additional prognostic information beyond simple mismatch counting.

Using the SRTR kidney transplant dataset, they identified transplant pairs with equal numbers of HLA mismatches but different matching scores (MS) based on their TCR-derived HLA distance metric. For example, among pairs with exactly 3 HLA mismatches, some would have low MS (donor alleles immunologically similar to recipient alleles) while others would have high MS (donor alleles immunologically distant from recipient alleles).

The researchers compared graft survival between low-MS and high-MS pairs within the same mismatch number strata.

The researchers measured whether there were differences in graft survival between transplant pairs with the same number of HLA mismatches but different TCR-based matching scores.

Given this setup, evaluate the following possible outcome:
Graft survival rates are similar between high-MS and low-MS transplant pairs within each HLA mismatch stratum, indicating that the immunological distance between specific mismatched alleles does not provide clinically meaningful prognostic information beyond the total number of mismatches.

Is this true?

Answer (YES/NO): NO